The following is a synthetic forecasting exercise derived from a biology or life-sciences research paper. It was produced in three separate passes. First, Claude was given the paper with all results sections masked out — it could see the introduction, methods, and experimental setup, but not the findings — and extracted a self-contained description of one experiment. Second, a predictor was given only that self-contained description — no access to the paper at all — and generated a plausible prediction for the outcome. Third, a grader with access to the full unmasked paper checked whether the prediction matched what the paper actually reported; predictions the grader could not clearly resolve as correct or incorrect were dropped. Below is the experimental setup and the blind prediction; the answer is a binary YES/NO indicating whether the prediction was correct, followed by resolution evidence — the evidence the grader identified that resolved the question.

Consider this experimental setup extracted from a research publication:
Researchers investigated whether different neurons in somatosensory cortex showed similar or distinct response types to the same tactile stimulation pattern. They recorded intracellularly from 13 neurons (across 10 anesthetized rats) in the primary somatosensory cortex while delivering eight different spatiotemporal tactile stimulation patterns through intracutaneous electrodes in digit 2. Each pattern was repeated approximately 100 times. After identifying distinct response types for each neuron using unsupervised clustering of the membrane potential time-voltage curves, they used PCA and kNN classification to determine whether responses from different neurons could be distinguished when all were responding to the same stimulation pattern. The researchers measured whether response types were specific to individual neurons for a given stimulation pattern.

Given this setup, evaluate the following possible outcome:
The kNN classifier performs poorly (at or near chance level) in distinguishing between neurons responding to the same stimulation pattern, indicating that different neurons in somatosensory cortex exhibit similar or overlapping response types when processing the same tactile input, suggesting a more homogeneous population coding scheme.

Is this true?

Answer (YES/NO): NO